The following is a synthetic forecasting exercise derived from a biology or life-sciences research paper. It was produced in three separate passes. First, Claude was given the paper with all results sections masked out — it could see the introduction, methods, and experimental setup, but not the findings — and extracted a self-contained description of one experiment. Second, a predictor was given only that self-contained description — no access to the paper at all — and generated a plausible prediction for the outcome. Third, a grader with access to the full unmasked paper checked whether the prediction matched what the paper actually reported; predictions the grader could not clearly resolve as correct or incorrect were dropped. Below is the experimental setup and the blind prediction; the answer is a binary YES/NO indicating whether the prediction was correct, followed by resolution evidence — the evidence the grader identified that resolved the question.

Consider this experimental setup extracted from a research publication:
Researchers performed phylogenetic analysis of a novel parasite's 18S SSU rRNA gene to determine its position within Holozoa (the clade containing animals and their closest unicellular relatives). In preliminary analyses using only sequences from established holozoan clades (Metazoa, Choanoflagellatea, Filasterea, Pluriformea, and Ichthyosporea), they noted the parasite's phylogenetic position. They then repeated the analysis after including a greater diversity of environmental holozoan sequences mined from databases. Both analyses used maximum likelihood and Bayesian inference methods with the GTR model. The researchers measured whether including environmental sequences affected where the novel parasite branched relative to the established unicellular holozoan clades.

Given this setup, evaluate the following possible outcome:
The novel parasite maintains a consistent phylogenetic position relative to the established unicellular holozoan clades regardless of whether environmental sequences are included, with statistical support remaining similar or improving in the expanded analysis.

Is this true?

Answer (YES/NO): NO